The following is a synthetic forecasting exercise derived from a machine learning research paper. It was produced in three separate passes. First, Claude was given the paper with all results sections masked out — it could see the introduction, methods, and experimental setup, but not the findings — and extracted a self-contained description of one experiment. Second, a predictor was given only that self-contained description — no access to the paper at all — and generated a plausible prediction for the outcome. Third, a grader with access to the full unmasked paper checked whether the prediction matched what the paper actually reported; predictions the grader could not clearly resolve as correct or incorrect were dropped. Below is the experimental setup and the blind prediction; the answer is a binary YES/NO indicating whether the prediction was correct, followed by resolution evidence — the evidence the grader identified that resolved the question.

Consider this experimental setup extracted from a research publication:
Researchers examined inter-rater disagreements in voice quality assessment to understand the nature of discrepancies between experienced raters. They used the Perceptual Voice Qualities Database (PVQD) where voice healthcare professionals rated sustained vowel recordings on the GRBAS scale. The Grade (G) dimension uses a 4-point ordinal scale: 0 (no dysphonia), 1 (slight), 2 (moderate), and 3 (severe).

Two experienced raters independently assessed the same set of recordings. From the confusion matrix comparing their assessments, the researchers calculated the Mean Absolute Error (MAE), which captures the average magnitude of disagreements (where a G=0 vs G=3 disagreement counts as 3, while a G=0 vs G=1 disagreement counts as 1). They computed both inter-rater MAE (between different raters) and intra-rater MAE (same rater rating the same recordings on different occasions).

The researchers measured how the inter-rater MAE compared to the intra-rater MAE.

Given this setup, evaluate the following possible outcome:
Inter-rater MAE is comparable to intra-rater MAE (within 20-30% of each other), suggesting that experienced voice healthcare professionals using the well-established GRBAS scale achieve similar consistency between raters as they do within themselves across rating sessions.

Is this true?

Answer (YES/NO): NO